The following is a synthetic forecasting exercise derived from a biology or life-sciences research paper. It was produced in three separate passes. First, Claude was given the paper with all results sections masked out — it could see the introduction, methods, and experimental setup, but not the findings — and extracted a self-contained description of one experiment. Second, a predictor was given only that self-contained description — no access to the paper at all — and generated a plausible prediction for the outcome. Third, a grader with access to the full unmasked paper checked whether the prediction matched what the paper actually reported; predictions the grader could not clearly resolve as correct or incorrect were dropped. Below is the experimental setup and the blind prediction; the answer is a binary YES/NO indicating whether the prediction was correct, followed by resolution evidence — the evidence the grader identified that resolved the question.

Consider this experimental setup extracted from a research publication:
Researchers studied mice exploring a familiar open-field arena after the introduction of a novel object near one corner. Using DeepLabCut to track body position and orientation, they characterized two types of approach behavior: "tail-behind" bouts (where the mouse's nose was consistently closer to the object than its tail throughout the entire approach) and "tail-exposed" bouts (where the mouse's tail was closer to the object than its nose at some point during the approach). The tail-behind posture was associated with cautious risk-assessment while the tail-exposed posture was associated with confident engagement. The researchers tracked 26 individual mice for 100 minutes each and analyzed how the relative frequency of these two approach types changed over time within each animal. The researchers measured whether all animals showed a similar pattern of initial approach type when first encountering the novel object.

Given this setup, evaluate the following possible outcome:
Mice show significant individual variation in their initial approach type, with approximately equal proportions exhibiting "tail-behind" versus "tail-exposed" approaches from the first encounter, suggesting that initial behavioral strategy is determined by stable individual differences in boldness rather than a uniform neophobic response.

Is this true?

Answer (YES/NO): NO